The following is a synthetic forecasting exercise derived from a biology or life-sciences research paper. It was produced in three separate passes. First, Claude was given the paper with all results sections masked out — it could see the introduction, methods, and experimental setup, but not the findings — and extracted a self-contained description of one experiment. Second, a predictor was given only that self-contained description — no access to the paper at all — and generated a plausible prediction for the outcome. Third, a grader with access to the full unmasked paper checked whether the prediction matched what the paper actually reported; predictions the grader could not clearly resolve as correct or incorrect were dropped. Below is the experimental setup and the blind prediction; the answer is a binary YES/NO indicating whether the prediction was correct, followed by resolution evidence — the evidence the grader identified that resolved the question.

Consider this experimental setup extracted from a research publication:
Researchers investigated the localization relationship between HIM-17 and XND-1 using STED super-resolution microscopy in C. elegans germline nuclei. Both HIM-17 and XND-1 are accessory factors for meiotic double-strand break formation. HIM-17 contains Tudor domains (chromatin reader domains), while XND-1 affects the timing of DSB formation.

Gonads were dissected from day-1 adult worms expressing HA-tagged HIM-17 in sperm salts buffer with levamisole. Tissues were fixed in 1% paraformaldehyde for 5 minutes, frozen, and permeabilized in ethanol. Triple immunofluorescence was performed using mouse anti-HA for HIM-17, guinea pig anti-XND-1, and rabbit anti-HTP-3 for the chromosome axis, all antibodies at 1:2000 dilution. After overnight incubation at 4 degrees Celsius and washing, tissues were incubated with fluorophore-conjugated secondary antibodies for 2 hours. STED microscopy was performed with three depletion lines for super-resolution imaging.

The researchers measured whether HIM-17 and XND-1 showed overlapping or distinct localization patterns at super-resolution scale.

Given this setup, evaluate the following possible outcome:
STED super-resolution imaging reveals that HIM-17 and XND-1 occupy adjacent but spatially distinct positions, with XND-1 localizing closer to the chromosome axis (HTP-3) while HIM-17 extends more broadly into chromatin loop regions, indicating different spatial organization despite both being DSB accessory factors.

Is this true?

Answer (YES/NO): NO